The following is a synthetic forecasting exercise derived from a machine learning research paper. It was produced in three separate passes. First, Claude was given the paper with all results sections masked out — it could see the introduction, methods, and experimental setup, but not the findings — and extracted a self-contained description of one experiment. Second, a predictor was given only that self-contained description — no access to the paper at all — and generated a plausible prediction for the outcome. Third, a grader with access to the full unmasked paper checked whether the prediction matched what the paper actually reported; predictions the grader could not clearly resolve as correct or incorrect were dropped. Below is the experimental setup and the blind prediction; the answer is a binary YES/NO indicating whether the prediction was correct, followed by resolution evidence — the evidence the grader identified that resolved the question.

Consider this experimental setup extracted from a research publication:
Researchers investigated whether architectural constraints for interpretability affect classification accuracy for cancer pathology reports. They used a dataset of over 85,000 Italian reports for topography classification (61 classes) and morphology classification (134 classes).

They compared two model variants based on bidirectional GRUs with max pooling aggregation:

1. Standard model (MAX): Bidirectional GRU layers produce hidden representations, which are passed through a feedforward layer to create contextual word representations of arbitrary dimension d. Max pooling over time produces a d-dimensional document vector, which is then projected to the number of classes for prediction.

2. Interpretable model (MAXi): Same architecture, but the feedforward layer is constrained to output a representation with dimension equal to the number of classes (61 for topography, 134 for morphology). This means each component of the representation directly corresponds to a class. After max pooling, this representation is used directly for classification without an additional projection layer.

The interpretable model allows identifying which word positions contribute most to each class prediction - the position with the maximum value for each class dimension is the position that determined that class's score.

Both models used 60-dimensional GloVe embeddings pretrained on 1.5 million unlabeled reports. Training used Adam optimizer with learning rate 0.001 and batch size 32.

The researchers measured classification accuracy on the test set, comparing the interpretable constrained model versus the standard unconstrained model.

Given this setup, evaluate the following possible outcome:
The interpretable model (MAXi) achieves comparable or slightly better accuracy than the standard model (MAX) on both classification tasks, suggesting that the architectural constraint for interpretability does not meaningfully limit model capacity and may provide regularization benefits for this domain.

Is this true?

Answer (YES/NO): NO